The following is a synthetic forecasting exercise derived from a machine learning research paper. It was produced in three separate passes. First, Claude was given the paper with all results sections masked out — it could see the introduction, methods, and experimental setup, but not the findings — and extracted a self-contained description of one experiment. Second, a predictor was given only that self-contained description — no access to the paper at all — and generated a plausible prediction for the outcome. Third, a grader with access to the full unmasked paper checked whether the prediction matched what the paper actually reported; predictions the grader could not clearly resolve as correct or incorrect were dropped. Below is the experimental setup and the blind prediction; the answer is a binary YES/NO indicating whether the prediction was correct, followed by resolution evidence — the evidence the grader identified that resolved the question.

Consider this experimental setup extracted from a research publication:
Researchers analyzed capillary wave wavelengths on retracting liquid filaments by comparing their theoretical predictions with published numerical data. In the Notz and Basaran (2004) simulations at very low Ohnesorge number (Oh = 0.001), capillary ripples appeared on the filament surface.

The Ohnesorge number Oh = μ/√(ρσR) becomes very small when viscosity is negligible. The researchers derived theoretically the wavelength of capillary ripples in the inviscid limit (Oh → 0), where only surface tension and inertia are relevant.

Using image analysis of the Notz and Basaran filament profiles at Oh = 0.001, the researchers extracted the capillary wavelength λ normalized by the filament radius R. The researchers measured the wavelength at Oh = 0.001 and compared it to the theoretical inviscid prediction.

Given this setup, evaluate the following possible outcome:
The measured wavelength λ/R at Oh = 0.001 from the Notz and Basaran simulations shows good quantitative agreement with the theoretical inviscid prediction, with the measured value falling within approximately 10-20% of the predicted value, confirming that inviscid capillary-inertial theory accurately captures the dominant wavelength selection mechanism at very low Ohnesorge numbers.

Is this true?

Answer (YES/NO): NO